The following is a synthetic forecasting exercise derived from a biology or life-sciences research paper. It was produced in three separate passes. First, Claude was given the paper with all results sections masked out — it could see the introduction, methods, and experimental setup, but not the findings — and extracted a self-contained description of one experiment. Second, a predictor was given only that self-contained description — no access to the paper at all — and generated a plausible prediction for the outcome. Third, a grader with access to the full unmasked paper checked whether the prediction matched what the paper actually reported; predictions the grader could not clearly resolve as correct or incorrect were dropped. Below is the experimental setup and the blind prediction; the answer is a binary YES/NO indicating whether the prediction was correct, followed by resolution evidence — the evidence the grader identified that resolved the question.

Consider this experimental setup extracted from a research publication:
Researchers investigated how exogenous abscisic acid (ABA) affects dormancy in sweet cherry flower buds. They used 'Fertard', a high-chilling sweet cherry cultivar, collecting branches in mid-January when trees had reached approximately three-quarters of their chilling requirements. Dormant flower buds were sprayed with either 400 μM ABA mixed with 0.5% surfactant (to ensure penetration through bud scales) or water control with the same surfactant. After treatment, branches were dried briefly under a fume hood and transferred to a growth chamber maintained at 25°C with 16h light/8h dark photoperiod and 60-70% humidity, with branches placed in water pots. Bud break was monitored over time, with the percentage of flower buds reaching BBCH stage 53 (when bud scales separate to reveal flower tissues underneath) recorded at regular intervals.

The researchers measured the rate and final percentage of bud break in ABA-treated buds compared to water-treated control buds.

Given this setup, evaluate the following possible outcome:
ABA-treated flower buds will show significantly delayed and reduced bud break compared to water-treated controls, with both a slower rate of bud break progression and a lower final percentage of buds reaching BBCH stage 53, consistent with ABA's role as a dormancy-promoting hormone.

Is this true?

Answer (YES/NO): NO